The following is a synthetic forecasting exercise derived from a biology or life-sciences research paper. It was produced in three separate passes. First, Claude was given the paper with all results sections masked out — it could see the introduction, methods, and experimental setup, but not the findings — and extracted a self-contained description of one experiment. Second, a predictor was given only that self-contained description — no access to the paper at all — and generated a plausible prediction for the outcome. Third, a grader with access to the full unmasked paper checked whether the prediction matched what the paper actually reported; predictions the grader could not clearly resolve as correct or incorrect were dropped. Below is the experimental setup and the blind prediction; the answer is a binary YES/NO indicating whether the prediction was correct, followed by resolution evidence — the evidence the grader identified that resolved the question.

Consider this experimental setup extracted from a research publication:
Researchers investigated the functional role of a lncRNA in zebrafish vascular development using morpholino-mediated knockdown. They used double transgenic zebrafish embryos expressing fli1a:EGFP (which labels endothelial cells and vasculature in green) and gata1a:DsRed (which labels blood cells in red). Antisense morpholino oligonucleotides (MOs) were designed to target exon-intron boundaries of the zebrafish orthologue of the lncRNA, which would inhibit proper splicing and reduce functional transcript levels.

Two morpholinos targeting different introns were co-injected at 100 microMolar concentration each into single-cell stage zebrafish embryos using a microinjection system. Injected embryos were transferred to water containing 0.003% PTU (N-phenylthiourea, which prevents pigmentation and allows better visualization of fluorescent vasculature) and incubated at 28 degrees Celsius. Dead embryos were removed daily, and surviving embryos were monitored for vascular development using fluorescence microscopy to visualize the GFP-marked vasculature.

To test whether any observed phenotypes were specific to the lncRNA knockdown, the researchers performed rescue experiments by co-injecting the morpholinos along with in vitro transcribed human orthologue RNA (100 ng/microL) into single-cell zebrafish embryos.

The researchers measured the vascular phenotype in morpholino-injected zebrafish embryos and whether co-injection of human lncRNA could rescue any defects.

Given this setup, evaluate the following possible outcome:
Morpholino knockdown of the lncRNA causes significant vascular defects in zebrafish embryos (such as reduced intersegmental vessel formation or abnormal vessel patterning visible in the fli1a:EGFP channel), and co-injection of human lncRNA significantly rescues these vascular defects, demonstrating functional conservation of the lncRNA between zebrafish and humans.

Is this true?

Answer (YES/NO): YES